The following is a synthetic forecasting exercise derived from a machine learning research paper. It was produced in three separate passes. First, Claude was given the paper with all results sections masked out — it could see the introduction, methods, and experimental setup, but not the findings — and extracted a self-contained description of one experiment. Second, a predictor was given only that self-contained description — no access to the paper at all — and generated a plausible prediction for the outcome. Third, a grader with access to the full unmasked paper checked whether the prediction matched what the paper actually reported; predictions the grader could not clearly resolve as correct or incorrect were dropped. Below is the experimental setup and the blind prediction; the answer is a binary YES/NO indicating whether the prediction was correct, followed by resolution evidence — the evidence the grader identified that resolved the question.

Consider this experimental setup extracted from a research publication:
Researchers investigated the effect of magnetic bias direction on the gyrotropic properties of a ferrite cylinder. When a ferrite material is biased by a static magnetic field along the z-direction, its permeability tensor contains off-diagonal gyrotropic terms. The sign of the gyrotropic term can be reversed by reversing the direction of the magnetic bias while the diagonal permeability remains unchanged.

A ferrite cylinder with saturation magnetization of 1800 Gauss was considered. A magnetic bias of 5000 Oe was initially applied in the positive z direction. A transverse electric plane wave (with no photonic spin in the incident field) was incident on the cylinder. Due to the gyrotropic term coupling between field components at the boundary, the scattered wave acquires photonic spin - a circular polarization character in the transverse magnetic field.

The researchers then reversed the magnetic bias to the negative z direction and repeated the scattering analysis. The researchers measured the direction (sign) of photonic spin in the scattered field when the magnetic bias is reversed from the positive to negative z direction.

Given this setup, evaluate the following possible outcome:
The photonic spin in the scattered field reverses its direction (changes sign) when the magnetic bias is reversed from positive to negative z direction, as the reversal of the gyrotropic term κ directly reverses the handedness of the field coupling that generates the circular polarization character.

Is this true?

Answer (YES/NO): YES